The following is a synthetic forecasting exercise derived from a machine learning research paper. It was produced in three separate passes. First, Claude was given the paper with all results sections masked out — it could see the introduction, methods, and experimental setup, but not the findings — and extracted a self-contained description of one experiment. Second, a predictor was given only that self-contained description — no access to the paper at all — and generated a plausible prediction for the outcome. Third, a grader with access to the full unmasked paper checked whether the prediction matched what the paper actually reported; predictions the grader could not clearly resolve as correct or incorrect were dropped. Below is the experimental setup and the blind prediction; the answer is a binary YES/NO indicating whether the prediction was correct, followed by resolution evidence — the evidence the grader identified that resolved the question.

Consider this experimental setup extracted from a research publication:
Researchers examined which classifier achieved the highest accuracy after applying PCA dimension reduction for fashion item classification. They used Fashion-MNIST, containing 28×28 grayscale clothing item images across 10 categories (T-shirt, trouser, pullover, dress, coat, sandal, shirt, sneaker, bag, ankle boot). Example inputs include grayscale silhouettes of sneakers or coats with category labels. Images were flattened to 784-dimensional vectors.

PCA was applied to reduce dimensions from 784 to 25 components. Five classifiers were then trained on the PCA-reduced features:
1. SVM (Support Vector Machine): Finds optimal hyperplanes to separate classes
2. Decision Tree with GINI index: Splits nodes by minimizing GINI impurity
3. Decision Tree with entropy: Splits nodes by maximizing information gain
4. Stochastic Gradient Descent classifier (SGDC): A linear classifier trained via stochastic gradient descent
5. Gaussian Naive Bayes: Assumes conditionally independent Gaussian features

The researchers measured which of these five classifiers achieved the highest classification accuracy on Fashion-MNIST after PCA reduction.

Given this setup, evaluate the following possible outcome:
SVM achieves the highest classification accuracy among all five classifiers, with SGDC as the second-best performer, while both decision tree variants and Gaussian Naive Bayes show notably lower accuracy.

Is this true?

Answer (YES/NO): NO